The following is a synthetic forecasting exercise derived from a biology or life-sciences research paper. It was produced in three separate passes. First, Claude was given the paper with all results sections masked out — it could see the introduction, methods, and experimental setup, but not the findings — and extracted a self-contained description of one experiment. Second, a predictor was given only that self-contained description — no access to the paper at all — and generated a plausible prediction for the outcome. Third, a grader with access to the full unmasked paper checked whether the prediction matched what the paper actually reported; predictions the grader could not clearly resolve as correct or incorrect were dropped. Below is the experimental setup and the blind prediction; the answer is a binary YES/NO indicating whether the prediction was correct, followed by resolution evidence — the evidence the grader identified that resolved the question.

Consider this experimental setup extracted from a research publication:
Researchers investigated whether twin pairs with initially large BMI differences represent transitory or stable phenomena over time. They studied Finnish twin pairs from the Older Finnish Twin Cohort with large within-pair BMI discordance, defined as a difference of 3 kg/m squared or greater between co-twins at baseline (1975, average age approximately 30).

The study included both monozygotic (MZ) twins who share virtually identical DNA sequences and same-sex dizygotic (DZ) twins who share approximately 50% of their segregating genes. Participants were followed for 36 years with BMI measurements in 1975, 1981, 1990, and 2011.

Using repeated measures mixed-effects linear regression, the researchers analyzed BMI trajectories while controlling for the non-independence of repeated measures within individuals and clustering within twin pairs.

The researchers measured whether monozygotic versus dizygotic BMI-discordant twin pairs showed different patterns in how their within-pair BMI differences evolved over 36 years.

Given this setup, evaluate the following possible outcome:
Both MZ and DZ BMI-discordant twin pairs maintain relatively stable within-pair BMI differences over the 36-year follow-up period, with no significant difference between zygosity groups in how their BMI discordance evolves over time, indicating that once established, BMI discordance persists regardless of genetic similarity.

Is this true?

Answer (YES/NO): NO